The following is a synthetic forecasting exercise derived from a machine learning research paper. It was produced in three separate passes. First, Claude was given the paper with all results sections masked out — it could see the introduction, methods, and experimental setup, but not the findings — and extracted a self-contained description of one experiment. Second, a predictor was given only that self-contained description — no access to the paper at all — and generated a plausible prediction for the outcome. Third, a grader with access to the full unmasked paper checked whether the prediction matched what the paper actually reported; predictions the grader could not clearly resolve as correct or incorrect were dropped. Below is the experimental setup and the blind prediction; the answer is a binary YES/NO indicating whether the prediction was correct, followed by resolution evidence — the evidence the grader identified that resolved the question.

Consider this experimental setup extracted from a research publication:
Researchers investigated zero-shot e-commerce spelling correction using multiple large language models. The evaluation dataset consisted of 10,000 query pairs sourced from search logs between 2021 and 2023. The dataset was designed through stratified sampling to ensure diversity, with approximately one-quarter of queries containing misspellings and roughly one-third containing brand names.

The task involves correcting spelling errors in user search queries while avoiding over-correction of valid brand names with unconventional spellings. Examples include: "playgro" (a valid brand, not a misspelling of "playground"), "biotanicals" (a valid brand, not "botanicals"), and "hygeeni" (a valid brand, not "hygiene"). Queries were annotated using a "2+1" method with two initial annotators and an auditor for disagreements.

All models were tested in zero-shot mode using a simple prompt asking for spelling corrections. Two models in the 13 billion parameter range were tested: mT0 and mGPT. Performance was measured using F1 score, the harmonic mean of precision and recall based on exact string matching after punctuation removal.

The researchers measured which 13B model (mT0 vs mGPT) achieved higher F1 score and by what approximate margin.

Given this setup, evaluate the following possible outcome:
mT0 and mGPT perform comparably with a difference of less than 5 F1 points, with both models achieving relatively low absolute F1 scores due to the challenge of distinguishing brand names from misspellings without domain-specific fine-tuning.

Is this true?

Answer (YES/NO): YES